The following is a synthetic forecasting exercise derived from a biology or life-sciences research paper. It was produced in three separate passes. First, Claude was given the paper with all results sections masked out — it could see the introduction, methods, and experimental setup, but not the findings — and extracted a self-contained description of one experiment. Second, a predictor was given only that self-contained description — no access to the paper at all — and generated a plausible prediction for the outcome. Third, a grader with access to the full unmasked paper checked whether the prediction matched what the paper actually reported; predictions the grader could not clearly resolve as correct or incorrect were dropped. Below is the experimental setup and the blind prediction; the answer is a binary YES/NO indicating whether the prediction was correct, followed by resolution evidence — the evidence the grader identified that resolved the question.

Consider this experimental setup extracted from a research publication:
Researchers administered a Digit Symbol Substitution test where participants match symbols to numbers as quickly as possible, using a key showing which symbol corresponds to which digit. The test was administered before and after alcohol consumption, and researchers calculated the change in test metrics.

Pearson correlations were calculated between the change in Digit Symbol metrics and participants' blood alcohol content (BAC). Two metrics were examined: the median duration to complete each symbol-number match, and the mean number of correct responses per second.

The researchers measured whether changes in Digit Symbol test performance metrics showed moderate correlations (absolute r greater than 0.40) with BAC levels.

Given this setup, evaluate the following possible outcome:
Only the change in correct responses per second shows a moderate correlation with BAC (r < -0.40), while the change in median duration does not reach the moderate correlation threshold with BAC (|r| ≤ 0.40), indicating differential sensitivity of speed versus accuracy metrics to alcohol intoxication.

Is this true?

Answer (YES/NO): NO